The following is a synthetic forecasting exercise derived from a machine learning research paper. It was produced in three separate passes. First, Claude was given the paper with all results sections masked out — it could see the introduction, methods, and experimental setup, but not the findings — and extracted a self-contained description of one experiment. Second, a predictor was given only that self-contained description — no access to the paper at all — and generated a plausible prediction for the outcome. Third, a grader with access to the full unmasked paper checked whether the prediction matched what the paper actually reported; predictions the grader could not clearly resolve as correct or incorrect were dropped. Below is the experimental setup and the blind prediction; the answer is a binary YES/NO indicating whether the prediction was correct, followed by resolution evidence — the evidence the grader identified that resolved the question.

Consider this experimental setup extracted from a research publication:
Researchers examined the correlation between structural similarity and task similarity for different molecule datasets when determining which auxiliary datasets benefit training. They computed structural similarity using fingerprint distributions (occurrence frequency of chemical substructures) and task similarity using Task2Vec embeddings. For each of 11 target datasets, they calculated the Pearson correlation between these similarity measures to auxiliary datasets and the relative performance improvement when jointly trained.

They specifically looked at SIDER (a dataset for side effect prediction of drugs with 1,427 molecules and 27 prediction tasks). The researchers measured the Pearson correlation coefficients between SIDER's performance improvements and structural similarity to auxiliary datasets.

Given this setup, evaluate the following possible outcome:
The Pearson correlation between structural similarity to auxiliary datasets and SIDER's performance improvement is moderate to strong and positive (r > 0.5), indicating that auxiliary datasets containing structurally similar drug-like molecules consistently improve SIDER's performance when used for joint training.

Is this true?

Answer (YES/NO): NO